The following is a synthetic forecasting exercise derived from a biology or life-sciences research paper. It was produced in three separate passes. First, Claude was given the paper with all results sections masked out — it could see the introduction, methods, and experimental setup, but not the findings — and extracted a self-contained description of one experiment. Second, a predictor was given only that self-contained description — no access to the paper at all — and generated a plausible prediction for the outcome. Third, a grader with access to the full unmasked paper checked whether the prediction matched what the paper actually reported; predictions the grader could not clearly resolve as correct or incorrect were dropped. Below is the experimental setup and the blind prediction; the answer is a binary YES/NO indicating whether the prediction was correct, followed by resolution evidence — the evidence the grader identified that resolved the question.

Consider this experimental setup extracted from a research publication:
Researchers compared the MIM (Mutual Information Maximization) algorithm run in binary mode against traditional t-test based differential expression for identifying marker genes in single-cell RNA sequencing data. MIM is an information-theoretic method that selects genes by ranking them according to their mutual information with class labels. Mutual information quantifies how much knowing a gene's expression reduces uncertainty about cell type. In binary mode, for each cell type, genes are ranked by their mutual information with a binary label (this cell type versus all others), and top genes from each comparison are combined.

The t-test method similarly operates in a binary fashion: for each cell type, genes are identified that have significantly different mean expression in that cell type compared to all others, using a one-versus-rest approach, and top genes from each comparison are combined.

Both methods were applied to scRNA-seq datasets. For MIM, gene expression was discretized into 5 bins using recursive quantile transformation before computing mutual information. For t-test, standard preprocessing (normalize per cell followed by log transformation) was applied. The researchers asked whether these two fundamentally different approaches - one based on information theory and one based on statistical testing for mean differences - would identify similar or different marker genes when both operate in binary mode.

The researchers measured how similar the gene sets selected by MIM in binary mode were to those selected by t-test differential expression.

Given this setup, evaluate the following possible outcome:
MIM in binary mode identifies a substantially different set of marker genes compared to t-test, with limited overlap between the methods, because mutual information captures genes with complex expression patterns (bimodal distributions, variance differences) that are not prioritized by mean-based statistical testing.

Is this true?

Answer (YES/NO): NO